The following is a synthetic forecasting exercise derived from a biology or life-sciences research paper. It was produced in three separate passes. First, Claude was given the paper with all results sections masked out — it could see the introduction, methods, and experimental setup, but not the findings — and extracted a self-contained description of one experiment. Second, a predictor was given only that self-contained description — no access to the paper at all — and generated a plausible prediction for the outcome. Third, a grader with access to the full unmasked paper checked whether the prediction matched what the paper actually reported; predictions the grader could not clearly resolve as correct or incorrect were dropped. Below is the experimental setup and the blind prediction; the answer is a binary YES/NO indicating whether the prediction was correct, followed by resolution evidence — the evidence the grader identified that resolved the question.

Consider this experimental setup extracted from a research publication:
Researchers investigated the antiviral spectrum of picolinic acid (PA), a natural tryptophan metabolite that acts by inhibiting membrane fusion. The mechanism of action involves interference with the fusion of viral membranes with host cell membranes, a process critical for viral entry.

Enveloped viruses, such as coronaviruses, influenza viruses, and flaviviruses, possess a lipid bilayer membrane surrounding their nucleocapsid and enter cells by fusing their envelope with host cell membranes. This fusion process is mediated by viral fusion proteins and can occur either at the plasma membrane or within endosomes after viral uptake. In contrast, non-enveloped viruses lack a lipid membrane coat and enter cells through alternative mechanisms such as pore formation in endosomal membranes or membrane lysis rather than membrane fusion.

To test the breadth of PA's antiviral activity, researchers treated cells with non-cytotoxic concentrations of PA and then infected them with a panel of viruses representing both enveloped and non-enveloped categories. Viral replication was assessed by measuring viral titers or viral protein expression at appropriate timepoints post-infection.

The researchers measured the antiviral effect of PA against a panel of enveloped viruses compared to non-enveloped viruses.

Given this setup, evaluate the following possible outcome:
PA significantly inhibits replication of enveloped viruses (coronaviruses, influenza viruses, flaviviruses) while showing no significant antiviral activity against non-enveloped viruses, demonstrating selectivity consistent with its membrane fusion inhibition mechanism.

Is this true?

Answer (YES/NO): YES